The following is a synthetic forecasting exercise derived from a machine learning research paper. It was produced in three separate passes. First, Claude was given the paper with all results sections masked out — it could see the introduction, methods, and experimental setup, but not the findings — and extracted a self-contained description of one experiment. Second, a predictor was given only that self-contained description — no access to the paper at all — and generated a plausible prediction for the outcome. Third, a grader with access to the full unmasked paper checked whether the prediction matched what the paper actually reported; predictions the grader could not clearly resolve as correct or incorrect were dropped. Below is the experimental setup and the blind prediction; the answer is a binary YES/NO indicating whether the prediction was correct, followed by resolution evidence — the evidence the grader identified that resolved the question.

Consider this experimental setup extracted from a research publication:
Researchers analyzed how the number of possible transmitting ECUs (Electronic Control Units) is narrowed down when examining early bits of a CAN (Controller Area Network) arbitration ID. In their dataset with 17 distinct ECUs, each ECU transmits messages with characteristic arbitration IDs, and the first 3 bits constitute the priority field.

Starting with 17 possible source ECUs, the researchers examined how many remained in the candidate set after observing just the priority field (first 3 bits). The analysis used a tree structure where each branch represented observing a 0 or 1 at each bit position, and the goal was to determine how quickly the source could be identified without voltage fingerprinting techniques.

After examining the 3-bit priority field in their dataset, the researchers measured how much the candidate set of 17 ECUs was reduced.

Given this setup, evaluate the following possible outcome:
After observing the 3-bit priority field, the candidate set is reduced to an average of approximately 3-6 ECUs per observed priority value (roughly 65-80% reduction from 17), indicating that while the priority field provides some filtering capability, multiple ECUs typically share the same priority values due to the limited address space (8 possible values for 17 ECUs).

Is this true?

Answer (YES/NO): NO